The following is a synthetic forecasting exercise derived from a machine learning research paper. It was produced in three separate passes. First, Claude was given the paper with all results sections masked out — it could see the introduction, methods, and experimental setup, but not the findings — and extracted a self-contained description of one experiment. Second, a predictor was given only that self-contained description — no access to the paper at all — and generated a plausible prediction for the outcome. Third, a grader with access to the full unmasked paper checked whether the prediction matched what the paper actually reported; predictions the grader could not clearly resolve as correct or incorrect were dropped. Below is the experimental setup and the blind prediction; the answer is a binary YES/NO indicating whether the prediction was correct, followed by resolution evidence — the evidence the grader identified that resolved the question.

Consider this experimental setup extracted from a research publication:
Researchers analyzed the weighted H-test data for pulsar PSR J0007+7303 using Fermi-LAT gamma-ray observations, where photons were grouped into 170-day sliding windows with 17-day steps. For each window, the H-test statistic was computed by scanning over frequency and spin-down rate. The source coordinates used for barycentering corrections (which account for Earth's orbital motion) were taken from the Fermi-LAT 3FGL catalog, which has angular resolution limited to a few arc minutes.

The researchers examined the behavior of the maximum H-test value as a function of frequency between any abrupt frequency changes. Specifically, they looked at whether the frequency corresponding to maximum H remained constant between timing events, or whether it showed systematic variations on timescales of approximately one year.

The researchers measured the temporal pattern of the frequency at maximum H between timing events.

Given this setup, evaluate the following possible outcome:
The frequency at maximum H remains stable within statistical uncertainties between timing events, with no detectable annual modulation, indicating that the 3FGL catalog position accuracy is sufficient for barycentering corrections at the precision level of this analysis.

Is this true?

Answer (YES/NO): NO